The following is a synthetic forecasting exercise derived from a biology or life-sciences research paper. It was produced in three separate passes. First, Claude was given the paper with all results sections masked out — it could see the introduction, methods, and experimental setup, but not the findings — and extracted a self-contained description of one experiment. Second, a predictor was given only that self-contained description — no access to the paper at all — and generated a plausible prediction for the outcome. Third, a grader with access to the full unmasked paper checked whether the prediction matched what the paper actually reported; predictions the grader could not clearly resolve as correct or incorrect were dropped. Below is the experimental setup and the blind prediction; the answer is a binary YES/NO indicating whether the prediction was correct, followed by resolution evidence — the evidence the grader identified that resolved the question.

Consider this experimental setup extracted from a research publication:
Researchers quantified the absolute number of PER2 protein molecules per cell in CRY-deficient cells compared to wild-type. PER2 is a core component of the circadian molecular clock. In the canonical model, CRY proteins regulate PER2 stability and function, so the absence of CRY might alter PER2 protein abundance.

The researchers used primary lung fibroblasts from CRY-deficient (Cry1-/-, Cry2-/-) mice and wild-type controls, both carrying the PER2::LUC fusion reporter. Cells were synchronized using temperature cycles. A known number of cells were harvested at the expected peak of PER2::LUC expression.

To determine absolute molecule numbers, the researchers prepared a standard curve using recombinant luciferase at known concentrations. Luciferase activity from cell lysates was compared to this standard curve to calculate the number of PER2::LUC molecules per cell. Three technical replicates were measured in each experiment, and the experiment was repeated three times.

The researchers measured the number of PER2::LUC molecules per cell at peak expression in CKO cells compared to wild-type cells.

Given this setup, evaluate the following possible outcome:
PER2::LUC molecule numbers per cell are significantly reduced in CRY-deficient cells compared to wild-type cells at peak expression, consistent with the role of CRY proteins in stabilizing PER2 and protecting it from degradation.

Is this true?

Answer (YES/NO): NO